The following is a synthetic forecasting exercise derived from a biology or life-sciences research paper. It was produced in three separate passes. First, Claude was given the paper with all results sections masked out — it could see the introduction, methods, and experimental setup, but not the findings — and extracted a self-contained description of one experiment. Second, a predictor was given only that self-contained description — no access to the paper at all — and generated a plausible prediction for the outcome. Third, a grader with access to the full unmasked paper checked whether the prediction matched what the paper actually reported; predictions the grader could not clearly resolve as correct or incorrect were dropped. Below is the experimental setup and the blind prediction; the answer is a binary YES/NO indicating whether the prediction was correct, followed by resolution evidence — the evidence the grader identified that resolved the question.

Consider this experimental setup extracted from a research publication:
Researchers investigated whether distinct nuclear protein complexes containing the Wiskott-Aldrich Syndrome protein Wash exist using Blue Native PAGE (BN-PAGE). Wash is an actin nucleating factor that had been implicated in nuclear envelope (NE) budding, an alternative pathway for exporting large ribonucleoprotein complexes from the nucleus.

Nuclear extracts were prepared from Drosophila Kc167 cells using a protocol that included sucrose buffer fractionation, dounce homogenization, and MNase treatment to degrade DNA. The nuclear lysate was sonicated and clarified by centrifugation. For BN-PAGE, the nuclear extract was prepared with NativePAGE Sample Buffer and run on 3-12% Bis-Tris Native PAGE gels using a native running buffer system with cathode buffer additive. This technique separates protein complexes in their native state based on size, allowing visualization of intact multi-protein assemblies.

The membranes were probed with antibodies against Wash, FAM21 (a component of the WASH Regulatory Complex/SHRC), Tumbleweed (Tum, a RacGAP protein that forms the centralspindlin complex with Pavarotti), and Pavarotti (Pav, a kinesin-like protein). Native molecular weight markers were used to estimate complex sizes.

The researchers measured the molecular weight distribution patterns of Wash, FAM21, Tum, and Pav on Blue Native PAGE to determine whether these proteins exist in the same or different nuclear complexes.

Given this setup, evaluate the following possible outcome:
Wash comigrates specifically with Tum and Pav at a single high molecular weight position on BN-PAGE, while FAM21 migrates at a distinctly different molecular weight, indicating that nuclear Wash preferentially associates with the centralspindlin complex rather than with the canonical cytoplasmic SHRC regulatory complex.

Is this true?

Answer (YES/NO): NO